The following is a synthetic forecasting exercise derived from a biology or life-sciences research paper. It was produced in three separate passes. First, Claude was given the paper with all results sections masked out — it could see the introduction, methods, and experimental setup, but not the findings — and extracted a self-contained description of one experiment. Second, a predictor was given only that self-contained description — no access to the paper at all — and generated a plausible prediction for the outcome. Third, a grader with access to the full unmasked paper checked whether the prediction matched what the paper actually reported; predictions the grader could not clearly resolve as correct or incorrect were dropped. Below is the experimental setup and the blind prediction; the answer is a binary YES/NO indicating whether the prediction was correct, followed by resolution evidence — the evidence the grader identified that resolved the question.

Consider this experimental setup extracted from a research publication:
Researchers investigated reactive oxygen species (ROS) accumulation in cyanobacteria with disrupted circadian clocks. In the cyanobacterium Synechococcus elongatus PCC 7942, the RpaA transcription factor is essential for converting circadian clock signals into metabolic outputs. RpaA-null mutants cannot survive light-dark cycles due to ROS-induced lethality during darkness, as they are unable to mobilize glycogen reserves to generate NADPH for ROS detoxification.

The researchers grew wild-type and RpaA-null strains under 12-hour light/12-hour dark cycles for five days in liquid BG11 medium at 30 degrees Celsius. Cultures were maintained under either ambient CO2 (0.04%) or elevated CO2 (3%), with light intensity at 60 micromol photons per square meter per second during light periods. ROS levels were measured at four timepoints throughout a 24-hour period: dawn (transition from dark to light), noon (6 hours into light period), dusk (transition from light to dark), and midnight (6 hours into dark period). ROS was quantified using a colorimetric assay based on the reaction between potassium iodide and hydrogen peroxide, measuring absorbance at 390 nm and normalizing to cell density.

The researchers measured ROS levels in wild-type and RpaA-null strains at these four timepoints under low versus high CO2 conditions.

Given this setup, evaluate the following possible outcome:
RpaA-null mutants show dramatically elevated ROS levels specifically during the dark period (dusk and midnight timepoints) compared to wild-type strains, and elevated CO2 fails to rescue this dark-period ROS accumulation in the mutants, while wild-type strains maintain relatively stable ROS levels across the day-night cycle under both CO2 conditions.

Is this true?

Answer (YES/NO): NO